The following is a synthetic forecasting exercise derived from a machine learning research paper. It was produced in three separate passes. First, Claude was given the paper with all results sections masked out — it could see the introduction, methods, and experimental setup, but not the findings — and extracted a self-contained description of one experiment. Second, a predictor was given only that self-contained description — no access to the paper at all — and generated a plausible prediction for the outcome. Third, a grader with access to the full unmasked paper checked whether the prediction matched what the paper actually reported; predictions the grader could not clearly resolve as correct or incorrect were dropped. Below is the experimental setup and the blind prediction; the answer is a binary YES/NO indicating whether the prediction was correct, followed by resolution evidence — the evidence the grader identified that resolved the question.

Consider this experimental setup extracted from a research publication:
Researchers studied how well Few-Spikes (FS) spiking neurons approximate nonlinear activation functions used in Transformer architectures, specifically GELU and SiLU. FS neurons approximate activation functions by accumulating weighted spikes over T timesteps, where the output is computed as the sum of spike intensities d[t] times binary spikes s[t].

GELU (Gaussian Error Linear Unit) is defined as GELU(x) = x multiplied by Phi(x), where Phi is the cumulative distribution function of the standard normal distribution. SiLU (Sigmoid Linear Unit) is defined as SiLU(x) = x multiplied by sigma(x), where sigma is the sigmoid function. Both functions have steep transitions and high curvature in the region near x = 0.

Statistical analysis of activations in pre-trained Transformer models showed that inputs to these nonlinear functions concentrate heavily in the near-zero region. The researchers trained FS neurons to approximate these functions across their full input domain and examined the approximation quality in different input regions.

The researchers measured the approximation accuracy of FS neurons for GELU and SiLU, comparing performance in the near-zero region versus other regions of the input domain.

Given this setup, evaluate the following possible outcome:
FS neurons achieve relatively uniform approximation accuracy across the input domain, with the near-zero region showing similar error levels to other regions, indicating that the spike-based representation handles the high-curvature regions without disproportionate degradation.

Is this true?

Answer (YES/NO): NO